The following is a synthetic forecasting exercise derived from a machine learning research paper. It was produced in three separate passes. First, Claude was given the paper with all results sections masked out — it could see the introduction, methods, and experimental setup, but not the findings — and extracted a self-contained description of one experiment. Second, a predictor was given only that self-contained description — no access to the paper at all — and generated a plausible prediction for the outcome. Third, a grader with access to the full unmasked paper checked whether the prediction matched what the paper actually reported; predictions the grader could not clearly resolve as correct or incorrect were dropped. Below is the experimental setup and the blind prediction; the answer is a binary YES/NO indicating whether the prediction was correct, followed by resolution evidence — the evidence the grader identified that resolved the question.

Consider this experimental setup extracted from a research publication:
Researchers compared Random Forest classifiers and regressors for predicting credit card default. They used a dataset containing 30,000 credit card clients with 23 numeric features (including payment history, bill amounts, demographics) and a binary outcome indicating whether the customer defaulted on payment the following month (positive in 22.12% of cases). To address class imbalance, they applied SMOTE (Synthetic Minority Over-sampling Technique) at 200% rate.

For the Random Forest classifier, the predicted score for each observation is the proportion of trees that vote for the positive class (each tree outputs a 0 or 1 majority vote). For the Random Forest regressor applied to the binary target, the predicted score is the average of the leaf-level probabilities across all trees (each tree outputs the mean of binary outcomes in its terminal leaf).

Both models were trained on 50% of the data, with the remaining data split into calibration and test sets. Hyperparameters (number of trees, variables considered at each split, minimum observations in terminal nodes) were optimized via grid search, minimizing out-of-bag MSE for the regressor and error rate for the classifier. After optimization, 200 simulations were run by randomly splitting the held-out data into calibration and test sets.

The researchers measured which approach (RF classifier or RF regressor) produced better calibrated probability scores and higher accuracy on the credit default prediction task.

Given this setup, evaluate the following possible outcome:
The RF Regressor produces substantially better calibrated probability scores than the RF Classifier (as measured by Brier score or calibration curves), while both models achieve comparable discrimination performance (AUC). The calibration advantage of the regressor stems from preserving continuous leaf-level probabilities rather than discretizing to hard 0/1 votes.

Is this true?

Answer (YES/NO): NO